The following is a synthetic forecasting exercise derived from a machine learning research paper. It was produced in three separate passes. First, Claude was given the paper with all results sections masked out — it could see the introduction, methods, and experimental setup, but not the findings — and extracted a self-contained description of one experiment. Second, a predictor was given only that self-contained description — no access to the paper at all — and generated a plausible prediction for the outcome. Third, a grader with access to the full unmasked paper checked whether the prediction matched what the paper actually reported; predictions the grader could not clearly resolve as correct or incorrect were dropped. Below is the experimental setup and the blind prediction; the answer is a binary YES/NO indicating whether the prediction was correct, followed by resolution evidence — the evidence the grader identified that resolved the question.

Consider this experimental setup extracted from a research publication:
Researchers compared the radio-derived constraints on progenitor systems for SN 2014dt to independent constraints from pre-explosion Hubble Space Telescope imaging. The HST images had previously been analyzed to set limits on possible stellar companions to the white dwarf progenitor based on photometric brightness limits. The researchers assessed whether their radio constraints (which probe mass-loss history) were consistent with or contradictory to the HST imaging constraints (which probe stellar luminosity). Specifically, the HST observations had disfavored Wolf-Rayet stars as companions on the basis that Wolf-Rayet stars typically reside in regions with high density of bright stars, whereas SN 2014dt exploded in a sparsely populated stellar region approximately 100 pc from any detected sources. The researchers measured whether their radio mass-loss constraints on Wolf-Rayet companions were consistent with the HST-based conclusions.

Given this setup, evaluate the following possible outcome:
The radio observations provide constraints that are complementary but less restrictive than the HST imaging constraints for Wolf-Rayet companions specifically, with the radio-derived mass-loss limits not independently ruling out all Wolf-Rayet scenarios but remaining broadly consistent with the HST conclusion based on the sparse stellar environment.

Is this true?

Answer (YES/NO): NO